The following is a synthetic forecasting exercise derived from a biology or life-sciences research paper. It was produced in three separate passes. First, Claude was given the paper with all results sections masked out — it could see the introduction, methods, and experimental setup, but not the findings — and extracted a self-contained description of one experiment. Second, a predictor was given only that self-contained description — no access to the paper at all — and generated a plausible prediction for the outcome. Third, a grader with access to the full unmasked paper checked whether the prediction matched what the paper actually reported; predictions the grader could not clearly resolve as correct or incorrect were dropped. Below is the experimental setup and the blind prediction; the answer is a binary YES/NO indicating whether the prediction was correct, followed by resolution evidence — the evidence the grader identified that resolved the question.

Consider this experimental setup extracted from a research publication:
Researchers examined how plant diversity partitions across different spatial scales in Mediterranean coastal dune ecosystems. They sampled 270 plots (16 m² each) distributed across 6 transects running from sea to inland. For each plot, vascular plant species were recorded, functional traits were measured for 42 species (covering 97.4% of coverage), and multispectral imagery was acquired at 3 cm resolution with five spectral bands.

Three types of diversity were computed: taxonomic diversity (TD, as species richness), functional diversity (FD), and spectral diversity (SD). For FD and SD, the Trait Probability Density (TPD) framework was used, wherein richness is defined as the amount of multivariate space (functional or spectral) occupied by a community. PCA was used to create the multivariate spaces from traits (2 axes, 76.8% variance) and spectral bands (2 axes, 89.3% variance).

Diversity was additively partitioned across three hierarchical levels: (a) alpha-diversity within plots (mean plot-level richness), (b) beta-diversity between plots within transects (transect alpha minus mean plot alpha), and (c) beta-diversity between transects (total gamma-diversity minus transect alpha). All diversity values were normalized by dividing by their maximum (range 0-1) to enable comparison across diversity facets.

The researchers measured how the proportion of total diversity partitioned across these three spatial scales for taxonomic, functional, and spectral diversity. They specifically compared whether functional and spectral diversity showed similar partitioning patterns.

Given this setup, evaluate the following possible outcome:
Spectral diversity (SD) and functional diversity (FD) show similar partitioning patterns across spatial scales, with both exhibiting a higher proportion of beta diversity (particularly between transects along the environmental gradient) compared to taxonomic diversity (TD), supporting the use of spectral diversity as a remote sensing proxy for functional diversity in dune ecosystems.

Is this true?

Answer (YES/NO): NO